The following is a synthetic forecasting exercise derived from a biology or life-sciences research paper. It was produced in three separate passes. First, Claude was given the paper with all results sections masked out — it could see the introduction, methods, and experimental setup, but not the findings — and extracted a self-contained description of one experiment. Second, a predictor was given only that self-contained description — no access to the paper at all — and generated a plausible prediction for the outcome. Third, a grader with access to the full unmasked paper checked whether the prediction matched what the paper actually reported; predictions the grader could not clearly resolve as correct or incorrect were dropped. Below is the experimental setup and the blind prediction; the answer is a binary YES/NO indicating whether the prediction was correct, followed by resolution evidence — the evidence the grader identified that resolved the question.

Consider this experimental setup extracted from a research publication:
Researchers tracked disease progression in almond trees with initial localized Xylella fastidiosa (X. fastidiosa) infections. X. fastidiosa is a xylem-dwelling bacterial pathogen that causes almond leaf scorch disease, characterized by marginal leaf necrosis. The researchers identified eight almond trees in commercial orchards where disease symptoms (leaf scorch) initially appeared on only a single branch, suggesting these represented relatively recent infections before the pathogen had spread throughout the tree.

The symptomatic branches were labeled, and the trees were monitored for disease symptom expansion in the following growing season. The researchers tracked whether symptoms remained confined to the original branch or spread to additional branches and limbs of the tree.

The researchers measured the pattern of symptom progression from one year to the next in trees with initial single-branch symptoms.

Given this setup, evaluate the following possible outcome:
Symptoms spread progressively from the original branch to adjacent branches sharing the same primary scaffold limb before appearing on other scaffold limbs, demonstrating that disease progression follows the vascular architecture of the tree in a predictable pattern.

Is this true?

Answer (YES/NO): NO